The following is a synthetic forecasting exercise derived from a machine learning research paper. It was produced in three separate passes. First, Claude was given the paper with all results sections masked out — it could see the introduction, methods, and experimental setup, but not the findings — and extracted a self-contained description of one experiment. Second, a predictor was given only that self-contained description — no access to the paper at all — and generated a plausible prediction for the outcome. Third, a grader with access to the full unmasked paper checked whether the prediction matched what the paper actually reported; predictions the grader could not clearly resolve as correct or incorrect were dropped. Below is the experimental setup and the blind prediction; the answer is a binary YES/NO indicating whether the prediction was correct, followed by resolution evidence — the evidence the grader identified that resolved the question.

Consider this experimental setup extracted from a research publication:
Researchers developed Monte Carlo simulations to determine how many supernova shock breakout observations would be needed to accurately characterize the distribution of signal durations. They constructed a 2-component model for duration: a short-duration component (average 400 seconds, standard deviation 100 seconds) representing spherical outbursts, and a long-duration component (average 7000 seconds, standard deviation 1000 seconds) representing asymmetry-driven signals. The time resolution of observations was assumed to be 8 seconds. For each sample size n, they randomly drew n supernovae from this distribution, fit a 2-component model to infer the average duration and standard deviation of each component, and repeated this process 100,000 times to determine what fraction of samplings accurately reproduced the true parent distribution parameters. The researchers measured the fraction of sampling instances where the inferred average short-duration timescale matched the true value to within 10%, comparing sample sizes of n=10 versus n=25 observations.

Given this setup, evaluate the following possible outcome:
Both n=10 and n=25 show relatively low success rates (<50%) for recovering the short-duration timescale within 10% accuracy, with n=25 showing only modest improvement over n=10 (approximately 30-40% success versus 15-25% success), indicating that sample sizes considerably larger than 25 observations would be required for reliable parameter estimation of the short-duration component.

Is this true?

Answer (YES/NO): NO